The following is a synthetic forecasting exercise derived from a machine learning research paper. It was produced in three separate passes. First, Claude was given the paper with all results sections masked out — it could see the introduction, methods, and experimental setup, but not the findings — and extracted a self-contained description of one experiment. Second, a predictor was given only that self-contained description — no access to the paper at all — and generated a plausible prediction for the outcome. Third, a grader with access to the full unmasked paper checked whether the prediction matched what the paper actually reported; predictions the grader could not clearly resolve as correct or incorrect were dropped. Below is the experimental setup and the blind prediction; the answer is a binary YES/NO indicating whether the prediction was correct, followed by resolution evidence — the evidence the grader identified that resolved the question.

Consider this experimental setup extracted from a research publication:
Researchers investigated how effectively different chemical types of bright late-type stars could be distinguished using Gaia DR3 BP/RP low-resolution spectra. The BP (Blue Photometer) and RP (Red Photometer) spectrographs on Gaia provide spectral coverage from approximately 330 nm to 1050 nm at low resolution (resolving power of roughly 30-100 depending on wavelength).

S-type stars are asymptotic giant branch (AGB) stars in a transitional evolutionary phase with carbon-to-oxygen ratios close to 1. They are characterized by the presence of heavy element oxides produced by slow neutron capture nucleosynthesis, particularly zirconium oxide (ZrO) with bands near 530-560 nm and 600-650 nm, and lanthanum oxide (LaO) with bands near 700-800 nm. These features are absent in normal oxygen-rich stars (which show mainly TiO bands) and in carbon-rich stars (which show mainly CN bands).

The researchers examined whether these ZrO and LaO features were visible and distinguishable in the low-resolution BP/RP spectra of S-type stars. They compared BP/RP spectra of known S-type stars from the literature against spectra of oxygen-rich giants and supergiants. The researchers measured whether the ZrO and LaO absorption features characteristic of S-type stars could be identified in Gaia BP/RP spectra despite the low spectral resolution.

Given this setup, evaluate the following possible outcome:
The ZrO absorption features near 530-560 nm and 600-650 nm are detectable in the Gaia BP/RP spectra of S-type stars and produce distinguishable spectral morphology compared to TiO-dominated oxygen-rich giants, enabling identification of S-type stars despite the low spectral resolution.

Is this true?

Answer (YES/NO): NO